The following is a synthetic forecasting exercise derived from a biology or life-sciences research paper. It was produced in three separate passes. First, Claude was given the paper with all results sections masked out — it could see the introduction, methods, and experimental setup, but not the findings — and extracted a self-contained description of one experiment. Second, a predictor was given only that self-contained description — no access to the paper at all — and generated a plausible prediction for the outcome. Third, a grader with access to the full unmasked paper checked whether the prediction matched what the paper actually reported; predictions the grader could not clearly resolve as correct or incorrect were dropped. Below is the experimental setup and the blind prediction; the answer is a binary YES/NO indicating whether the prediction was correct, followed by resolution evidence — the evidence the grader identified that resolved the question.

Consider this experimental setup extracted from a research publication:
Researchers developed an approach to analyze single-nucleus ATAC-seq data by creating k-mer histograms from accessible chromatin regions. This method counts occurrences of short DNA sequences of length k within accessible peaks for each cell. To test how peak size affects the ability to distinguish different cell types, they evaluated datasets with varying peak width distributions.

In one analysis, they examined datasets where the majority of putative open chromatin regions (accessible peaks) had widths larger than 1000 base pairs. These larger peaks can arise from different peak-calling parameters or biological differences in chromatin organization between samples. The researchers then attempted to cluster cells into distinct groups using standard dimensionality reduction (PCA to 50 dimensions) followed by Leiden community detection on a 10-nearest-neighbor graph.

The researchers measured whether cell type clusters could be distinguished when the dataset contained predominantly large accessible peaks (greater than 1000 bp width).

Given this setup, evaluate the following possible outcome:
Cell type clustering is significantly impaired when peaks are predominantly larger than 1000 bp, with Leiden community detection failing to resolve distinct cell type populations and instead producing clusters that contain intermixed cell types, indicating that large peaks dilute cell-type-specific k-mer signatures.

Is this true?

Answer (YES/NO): YES